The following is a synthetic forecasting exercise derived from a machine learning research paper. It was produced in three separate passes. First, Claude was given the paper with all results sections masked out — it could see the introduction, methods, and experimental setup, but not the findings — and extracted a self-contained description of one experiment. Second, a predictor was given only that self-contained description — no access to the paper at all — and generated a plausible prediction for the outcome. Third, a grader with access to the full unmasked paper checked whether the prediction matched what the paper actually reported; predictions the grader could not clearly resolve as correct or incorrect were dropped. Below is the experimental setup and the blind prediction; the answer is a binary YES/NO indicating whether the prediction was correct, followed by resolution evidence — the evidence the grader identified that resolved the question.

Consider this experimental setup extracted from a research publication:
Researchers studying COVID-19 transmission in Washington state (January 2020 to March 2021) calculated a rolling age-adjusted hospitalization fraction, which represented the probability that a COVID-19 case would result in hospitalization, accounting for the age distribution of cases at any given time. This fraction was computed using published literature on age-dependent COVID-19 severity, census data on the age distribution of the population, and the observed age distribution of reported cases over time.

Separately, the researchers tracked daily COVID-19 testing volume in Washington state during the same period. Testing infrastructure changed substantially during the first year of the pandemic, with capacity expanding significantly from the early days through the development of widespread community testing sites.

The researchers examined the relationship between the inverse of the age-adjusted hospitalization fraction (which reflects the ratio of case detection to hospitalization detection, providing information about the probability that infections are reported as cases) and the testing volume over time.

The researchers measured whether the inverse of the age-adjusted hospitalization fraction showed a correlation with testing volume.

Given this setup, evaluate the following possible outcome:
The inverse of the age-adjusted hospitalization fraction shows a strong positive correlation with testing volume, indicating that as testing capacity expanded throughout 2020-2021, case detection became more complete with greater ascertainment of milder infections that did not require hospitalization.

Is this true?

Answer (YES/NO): YES